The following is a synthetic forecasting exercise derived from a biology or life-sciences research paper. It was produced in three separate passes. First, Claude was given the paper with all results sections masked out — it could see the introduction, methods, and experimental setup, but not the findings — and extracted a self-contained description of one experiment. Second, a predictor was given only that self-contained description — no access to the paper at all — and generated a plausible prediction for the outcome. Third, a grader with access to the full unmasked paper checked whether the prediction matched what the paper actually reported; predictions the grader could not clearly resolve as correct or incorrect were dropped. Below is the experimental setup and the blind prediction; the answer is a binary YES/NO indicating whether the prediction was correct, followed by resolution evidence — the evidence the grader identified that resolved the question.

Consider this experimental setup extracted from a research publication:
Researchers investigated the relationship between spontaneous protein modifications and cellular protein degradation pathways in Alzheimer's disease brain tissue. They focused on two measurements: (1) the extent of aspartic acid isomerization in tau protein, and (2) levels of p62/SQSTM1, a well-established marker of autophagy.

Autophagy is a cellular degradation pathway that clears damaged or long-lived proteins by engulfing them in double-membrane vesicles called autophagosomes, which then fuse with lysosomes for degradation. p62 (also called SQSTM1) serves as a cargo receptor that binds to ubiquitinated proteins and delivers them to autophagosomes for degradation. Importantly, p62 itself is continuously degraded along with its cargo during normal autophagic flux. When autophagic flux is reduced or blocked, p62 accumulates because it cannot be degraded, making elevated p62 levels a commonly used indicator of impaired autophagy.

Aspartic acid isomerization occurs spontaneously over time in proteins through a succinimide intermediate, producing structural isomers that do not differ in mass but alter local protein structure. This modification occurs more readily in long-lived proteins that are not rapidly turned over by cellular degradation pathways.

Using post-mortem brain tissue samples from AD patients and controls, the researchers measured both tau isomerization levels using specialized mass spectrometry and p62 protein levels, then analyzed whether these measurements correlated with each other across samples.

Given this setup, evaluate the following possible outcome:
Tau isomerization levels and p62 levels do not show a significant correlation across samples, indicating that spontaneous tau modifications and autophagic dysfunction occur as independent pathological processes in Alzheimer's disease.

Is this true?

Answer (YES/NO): NO